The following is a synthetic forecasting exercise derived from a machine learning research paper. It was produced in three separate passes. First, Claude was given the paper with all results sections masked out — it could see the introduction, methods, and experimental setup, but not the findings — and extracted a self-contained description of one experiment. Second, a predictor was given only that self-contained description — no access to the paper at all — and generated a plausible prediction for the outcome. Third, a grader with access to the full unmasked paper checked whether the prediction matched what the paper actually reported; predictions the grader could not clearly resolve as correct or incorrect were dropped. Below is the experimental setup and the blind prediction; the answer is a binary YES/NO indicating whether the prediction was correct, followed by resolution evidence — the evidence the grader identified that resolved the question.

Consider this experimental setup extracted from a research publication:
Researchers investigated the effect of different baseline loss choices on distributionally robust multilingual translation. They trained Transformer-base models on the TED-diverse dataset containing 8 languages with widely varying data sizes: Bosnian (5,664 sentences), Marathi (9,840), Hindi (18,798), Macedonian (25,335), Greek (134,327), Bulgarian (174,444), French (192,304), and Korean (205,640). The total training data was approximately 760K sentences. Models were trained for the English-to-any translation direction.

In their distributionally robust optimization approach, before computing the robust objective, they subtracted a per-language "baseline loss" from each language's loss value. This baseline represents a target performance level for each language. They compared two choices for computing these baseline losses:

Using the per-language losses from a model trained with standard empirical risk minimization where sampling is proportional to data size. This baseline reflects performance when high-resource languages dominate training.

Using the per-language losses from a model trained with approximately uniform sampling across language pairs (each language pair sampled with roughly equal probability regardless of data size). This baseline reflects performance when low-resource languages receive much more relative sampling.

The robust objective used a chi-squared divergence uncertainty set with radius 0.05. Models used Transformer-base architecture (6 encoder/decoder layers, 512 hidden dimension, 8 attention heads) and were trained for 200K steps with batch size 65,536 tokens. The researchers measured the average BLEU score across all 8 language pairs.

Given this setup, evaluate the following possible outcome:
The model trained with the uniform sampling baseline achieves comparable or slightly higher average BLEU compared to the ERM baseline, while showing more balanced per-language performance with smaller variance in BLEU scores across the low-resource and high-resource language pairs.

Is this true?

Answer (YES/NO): NO